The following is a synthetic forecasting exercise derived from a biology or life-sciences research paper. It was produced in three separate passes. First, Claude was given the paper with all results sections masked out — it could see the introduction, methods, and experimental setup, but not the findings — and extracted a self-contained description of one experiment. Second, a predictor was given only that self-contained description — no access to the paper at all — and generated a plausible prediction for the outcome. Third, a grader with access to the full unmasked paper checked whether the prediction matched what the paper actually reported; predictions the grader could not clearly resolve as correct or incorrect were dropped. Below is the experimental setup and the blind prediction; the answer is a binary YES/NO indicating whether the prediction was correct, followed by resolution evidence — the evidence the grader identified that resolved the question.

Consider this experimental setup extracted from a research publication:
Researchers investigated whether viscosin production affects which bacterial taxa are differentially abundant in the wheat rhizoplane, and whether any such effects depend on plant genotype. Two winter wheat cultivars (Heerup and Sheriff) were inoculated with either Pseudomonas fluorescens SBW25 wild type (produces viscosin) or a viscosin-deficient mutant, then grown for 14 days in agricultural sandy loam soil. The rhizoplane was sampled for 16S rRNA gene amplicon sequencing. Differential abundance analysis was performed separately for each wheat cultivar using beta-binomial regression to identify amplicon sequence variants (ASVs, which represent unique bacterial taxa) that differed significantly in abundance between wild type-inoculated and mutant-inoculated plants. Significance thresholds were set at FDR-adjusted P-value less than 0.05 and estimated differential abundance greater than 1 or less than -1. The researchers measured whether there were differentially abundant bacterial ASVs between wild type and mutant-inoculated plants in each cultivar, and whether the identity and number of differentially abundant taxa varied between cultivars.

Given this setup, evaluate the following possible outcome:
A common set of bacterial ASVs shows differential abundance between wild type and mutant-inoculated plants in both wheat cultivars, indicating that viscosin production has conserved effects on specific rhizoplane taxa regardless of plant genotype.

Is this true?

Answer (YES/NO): NO